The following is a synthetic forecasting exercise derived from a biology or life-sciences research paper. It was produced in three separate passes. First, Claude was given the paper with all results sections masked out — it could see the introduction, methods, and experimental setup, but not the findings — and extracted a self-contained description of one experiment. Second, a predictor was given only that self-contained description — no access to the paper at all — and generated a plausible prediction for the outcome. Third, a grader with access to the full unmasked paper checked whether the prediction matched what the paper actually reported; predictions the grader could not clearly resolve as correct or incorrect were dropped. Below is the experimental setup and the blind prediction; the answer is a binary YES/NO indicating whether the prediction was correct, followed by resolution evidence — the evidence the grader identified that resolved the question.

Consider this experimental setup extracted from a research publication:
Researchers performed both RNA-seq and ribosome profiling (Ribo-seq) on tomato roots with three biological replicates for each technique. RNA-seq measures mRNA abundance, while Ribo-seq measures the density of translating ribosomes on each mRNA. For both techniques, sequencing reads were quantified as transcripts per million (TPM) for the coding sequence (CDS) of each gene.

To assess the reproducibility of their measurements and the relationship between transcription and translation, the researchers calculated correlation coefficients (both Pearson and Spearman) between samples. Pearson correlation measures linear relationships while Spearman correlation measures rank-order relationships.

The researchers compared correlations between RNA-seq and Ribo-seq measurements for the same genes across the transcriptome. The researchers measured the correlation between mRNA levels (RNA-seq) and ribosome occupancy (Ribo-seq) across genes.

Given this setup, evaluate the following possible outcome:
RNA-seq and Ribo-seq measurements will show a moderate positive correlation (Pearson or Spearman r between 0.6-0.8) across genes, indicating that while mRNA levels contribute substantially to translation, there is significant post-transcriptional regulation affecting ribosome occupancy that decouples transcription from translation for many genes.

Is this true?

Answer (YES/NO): NO